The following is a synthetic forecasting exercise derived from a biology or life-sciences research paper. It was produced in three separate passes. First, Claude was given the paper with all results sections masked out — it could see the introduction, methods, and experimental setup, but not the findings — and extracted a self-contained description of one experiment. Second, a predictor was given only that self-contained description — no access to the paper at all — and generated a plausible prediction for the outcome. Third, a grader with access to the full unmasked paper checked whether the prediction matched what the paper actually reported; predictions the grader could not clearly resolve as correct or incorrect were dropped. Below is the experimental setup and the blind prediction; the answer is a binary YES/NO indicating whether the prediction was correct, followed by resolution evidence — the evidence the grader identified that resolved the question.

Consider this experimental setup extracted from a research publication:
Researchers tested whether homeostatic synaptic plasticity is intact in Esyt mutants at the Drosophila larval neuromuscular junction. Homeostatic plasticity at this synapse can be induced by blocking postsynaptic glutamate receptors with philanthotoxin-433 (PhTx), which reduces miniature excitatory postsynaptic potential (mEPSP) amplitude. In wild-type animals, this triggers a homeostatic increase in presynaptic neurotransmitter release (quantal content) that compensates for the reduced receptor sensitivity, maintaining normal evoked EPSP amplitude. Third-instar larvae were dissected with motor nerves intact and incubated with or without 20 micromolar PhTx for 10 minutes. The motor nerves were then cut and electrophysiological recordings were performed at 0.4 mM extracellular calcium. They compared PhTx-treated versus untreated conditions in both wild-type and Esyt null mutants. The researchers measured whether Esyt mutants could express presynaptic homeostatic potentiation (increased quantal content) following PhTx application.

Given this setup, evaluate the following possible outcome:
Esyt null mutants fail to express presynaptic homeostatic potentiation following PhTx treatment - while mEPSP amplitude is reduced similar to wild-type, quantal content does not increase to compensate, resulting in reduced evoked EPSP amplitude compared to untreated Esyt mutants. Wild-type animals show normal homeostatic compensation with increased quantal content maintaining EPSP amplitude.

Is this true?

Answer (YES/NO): NO